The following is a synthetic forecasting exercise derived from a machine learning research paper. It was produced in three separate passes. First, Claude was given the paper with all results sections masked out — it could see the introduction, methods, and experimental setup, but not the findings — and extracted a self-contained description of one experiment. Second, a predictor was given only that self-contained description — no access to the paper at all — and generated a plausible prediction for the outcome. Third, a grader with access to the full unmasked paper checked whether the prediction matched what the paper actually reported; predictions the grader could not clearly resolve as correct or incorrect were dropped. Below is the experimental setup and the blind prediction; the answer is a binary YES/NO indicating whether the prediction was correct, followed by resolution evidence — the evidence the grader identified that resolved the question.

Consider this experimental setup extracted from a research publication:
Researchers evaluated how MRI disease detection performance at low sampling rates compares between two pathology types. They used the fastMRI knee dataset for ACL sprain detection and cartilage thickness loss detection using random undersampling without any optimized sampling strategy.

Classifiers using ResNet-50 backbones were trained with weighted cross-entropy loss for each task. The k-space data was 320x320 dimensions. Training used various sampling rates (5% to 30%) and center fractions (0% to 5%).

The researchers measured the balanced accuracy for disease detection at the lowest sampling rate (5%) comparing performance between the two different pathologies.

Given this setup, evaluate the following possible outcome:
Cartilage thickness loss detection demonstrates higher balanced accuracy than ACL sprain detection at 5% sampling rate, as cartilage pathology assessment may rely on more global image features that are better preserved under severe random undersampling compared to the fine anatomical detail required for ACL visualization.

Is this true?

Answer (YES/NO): NO